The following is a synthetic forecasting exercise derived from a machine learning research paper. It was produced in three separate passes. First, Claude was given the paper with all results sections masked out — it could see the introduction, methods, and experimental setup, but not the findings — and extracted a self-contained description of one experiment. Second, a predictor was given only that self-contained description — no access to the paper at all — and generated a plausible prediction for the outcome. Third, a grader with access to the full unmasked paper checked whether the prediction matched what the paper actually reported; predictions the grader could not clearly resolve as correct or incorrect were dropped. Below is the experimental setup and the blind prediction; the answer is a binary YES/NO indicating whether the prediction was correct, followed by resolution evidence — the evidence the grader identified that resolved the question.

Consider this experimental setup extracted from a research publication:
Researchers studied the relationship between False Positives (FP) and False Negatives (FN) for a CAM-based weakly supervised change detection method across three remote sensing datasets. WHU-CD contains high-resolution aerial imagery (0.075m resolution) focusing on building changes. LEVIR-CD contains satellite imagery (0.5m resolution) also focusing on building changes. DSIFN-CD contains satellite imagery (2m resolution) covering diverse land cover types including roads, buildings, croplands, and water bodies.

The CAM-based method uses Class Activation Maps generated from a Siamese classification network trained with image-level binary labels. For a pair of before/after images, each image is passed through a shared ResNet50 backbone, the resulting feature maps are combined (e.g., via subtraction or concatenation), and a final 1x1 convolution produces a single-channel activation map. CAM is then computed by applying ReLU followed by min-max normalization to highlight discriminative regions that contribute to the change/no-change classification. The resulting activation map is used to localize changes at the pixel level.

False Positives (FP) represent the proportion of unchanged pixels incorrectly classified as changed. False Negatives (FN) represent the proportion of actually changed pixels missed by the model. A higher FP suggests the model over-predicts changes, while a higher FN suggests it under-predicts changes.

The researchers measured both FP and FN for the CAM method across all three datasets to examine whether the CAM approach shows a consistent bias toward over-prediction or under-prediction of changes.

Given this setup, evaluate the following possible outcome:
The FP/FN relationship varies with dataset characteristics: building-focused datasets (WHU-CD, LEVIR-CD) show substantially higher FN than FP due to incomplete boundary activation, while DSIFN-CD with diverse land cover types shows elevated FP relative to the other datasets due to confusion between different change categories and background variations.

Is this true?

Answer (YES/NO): NO